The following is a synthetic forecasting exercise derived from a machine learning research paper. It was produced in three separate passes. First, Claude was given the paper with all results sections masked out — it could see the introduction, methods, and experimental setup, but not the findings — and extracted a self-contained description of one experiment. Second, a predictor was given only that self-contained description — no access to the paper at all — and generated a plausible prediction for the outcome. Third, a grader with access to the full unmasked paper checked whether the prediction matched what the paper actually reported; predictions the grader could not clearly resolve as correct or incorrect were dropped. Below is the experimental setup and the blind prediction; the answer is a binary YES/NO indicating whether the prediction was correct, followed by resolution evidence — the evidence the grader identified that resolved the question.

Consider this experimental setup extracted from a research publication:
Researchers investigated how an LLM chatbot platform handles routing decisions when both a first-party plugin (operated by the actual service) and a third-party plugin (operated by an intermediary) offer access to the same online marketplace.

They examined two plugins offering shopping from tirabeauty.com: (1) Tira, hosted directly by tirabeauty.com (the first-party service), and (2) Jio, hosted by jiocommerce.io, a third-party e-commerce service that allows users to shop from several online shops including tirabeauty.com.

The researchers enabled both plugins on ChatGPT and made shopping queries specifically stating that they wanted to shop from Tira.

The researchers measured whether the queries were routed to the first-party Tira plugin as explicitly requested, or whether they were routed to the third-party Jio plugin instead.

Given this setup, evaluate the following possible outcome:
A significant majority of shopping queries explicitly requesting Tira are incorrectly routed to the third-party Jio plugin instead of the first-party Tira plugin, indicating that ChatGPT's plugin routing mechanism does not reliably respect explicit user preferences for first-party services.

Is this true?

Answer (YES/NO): YES